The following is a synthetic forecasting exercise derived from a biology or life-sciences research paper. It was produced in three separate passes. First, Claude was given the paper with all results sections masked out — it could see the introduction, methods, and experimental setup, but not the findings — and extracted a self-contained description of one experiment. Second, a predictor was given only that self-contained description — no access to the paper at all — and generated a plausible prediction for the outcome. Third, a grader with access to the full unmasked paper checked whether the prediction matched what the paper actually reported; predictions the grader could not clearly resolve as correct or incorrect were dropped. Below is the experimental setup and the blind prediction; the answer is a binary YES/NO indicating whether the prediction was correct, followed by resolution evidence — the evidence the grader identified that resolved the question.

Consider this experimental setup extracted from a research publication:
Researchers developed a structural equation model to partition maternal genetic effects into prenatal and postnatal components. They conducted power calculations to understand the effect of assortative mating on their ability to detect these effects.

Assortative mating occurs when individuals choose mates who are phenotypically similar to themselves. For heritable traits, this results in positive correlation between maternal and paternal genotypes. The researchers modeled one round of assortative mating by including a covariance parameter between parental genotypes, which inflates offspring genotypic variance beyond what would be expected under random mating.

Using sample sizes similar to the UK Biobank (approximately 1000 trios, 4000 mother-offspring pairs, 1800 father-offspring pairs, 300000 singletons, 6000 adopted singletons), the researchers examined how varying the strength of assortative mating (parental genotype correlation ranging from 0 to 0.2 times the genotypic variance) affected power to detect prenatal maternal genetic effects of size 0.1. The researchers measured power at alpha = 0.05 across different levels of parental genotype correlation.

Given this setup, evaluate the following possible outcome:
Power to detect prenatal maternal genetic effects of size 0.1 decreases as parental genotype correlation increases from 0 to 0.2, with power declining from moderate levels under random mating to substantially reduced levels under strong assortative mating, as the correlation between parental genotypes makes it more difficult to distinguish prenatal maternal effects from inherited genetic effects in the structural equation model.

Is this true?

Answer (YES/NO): NO